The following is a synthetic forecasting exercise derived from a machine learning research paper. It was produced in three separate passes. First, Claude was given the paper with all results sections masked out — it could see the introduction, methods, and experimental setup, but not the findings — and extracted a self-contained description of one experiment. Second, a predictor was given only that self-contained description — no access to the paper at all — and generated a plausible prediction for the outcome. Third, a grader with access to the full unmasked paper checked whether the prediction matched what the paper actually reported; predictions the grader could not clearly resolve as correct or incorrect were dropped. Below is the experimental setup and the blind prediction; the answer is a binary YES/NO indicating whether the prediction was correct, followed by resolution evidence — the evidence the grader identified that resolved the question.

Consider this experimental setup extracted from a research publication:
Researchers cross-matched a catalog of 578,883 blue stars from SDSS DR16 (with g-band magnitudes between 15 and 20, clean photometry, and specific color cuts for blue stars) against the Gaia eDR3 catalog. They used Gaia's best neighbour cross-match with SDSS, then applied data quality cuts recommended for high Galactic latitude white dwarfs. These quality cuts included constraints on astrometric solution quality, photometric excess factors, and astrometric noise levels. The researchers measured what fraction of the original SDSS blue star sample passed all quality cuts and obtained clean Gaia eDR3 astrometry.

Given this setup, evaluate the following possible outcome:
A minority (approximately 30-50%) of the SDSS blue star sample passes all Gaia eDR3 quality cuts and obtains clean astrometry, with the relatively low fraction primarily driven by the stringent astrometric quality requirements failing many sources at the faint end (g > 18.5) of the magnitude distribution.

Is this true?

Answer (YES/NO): NO